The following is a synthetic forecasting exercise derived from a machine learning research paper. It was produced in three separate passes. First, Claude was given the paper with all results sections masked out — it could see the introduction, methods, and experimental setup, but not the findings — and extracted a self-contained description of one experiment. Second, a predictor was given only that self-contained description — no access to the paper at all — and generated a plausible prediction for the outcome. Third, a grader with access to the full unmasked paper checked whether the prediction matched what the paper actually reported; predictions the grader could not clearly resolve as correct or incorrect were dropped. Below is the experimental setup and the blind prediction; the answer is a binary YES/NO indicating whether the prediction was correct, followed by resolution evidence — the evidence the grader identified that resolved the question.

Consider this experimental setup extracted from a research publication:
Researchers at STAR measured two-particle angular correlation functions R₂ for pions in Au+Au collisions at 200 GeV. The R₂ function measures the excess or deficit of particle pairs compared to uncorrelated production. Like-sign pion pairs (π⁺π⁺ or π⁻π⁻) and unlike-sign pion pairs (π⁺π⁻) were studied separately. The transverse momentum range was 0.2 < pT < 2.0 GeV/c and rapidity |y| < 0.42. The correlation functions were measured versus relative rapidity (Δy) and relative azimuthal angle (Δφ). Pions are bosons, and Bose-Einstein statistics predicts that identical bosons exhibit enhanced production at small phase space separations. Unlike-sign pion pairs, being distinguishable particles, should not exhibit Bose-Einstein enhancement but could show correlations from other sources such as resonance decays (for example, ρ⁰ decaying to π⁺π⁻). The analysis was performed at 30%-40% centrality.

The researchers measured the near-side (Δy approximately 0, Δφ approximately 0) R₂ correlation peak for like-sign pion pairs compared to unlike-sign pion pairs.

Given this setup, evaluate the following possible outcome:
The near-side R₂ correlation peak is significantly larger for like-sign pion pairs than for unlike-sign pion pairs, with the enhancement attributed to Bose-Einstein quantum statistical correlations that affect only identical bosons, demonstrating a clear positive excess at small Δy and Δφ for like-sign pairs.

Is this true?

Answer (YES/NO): NO